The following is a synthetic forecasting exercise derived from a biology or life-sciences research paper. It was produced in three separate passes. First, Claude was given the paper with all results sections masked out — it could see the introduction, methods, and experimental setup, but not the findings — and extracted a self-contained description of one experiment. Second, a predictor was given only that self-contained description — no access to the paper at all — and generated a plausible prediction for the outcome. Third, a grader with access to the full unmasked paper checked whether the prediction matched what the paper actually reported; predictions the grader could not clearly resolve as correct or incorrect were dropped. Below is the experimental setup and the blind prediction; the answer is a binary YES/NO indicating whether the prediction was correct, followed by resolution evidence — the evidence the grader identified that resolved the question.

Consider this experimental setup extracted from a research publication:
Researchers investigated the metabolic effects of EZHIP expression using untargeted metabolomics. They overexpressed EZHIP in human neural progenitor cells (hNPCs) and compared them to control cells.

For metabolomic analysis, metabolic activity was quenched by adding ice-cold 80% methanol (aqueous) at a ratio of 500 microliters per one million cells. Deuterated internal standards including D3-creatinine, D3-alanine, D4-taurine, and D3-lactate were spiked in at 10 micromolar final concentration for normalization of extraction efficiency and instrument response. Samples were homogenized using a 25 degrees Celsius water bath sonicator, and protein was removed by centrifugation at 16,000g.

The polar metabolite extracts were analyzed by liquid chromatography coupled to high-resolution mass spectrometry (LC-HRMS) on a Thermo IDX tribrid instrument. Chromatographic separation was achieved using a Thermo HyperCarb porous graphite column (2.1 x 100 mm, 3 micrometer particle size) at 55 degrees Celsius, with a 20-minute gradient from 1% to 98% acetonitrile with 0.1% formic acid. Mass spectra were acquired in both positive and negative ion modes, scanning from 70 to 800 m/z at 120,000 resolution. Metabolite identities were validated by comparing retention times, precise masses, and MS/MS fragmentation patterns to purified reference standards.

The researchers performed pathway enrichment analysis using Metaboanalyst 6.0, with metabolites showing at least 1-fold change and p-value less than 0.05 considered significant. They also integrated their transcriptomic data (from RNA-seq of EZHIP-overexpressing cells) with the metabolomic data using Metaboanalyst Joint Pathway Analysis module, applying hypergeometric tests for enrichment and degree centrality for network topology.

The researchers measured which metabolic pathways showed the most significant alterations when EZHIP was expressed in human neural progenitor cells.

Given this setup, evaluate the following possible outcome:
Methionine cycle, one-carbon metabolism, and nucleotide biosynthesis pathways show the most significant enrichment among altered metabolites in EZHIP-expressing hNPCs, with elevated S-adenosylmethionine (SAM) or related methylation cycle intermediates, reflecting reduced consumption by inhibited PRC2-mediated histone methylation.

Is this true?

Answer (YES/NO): NO